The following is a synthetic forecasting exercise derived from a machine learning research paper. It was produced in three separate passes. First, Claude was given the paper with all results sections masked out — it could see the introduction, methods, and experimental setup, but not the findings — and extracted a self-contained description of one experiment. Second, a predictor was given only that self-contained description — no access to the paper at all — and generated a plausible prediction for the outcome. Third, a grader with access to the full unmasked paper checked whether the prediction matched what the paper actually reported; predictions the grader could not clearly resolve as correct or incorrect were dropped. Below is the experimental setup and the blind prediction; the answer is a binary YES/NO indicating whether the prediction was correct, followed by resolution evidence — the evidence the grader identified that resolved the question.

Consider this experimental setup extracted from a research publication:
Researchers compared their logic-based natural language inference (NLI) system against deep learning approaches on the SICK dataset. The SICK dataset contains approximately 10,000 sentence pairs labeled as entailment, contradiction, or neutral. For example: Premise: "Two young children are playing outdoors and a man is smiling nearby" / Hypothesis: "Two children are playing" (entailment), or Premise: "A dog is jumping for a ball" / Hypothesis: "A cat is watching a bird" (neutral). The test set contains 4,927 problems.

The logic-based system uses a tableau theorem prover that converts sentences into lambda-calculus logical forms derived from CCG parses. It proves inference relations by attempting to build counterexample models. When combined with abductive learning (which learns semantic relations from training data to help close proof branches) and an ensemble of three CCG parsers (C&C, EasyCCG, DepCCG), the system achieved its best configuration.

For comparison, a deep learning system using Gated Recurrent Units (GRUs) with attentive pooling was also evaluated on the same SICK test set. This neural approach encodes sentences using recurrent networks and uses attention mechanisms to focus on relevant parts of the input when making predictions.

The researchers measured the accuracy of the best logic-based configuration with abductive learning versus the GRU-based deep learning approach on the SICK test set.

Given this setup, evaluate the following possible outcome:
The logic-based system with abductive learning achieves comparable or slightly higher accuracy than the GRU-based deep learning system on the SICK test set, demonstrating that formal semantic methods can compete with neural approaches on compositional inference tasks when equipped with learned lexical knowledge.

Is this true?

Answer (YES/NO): NO